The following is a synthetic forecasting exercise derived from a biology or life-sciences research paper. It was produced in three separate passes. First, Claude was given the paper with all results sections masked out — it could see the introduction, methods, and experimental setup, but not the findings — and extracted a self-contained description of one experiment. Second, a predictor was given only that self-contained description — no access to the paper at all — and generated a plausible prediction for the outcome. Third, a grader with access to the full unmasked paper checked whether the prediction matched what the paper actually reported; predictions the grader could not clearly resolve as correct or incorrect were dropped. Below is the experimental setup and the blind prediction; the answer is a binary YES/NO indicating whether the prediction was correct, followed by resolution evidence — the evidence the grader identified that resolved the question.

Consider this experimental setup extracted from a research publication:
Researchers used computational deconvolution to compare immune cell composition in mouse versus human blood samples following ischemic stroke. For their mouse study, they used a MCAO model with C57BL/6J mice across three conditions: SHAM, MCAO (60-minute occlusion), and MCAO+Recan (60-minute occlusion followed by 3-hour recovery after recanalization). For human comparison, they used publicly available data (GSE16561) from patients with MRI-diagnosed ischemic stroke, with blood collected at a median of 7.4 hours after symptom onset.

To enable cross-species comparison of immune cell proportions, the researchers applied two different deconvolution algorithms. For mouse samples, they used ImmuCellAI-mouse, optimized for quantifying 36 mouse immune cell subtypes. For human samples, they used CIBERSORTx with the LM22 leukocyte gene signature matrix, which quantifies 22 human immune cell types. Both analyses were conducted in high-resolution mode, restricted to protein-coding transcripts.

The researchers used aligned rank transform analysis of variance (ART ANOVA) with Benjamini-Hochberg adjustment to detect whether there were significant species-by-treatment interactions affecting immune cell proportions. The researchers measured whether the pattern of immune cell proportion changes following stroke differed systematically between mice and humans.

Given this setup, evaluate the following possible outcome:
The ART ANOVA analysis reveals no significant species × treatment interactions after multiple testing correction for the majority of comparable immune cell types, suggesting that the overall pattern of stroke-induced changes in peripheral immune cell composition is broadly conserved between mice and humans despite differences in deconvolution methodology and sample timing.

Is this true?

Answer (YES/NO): NO